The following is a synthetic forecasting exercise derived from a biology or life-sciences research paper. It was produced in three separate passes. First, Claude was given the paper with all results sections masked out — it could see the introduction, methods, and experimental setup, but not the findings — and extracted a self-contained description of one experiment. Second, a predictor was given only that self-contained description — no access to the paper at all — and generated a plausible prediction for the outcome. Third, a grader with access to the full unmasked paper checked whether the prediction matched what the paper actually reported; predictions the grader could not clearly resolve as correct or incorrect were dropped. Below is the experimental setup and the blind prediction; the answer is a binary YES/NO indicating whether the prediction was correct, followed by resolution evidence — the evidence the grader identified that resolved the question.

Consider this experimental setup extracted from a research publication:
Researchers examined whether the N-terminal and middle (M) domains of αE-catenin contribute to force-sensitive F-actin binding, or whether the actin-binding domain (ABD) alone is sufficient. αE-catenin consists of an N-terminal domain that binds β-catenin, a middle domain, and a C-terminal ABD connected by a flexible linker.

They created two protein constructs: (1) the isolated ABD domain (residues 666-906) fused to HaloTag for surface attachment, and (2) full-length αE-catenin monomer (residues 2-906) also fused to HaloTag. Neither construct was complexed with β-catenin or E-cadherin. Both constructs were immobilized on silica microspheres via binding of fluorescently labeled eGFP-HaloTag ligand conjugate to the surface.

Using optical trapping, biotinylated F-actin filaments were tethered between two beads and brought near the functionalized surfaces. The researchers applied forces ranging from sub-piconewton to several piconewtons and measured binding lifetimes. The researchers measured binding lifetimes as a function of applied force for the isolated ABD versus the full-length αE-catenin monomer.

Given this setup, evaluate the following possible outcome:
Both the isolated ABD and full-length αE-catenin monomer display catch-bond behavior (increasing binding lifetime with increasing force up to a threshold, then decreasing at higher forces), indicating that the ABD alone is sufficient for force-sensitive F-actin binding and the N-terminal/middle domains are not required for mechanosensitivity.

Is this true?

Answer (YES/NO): YES